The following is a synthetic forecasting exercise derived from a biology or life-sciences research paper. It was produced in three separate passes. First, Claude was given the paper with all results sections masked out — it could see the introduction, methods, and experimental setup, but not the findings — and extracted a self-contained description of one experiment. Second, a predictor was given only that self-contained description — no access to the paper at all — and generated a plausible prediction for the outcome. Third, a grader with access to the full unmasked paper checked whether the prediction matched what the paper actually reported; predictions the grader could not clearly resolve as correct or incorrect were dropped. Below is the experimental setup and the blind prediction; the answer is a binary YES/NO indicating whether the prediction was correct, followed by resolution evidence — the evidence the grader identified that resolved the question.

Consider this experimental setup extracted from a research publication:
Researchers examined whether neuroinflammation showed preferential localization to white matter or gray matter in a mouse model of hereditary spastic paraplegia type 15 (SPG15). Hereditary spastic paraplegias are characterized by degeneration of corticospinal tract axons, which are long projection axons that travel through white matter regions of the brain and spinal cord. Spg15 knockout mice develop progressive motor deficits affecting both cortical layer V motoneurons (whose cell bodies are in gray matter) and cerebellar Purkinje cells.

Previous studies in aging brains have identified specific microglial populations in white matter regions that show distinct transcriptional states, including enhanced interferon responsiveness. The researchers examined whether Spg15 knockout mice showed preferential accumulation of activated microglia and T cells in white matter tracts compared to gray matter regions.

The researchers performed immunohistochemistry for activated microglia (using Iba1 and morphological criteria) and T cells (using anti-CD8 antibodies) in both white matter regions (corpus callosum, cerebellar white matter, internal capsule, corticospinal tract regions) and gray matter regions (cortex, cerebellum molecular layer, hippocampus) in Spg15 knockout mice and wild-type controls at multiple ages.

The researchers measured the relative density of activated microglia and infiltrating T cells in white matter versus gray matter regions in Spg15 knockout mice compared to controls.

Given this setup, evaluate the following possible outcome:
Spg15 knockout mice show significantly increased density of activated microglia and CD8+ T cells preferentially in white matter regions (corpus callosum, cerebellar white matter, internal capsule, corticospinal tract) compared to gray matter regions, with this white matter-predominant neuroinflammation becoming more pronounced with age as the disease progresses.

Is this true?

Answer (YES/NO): NO